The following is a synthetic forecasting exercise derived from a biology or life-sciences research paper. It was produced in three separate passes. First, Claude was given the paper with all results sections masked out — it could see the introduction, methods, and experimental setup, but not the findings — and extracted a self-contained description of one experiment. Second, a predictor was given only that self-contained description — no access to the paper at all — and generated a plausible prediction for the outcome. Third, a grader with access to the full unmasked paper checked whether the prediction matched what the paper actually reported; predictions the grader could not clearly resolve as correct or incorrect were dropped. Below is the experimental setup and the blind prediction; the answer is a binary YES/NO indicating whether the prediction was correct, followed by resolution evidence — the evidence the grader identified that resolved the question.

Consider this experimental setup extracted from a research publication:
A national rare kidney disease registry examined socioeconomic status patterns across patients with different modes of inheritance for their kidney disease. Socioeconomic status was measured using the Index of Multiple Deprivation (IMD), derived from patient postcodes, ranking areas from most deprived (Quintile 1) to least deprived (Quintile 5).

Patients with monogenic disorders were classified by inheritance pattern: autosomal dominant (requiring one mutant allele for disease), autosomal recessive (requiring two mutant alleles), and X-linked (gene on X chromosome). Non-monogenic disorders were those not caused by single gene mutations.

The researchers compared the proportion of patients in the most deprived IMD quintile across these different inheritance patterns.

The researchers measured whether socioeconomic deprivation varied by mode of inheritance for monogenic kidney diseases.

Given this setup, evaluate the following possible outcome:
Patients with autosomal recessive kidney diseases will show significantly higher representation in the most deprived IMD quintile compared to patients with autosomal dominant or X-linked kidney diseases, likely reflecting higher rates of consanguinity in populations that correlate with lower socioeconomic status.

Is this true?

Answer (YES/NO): NO